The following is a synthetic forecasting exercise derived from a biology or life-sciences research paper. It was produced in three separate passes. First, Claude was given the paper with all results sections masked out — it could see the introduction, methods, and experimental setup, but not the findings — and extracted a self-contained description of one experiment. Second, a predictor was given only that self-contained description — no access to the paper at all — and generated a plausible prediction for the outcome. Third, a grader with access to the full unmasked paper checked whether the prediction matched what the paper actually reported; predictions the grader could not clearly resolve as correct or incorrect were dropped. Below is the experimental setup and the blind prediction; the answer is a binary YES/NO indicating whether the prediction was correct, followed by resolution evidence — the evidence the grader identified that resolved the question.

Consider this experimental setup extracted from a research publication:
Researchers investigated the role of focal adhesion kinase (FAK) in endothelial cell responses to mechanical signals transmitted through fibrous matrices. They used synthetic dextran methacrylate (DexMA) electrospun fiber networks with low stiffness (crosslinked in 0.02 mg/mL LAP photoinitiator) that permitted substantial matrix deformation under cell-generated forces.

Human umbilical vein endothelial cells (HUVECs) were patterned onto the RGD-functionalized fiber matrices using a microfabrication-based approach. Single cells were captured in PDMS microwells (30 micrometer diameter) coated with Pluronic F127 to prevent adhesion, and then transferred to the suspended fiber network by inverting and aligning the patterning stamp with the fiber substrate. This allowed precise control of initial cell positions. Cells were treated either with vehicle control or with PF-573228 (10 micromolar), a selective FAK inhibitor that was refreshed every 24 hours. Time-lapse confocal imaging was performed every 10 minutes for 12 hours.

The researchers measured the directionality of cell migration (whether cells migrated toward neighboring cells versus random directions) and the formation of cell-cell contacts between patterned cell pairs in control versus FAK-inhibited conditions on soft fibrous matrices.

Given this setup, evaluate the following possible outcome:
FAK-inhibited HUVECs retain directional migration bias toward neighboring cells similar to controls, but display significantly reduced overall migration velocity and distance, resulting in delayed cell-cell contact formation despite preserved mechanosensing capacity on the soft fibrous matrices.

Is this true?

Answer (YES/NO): NO